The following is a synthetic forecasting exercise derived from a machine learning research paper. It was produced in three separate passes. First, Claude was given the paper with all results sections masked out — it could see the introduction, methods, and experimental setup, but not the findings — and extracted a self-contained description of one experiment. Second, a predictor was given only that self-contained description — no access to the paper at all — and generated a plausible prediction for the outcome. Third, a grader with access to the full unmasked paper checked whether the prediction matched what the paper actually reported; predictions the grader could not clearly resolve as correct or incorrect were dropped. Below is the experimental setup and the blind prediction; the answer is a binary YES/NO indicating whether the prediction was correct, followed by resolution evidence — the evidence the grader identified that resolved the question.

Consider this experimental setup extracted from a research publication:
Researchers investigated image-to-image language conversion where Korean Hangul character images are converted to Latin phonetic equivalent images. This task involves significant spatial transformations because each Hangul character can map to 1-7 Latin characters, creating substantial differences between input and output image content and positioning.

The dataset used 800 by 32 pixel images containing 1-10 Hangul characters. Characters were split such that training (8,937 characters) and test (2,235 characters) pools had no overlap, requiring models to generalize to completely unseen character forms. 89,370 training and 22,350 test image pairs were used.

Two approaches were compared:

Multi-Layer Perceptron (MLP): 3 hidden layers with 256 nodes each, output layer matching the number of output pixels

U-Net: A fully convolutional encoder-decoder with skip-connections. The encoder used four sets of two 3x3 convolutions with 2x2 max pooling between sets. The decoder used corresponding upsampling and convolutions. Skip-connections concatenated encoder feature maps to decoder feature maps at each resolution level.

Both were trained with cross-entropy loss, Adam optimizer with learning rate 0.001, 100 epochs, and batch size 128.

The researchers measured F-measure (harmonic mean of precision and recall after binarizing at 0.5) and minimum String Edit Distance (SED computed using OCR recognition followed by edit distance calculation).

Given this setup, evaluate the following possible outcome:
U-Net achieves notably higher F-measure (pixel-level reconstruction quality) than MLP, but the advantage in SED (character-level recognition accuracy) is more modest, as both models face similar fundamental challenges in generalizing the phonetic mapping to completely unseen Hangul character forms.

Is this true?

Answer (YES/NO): NO